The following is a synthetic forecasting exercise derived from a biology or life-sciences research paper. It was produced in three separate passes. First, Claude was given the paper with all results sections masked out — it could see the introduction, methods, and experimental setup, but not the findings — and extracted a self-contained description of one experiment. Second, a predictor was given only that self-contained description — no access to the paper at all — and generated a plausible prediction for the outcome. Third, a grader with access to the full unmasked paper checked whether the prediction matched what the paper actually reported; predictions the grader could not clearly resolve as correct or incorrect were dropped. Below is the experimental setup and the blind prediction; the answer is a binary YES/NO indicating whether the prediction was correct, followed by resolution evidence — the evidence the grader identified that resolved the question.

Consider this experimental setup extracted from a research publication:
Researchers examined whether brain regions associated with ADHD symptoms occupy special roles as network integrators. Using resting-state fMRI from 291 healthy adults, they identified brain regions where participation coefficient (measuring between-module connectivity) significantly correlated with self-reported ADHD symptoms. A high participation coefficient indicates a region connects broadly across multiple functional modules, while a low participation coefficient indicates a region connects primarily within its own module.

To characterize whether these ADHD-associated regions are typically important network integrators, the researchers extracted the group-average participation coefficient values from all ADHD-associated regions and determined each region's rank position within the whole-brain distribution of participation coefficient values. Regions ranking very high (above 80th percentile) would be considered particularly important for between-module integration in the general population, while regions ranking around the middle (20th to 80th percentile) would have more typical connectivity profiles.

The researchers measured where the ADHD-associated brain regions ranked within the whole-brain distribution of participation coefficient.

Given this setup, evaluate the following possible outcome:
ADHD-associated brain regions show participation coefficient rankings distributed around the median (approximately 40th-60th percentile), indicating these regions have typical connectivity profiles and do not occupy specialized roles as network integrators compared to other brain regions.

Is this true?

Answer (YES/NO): NO